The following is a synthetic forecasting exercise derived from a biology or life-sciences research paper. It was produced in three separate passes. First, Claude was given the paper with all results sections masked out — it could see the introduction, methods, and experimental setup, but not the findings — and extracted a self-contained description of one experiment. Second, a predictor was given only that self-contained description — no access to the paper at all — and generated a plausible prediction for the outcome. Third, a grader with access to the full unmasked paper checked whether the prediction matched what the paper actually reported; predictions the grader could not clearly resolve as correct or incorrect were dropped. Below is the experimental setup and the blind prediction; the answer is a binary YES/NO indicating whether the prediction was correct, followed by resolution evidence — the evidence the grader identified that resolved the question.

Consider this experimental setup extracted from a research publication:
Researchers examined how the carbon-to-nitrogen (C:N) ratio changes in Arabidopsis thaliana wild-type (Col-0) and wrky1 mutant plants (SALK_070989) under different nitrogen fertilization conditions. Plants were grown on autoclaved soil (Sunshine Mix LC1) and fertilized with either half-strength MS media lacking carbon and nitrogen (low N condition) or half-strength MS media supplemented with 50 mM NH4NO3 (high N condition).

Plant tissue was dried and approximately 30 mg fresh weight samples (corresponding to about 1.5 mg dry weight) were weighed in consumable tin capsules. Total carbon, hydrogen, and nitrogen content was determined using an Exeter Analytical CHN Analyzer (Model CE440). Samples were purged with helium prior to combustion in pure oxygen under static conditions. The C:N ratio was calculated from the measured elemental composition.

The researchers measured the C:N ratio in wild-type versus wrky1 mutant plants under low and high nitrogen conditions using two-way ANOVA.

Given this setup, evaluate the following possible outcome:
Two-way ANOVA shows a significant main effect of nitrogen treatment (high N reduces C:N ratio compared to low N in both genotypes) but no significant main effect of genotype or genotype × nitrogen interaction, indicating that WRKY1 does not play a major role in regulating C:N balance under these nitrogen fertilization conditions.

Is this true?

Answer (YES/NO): NO